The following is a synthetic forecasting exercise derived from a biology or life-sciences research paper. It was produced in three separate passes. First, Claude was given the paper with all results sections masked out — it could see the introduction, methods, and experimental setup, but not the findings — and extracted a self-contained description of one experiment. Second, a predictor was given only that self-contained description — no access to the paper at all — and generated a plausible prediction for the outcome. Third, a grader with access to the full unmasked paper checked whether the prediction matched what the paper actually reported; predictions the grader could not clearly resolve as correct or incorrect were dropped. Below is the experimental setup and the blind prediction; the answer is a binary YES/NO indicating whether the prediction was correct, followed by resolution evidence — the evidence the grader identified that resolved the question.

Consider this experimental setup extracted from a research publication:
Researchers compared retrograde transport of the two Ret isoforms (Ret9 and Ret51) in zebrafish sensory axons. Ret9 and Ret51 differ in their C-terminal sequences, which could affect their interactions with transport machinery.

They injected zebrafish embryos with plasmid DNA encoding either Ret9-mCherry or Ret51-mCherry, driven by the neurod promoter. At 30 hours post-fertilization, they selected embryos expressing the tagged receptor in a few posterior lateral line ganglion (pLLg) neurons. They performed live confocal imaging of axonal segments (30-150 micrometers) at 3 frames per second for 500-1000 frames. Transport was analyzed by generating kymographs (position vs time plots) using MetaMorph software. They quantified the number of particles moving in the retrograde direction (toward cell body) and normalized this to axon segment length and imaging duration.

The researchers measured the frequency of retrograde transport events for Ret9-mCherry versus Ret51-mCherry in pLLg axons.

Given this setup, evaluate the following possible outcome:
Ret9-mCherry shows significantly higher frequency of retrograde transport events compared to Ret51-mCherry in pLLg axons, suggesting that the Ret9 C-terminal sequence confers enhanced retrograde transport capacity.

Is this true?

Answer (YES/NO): NO